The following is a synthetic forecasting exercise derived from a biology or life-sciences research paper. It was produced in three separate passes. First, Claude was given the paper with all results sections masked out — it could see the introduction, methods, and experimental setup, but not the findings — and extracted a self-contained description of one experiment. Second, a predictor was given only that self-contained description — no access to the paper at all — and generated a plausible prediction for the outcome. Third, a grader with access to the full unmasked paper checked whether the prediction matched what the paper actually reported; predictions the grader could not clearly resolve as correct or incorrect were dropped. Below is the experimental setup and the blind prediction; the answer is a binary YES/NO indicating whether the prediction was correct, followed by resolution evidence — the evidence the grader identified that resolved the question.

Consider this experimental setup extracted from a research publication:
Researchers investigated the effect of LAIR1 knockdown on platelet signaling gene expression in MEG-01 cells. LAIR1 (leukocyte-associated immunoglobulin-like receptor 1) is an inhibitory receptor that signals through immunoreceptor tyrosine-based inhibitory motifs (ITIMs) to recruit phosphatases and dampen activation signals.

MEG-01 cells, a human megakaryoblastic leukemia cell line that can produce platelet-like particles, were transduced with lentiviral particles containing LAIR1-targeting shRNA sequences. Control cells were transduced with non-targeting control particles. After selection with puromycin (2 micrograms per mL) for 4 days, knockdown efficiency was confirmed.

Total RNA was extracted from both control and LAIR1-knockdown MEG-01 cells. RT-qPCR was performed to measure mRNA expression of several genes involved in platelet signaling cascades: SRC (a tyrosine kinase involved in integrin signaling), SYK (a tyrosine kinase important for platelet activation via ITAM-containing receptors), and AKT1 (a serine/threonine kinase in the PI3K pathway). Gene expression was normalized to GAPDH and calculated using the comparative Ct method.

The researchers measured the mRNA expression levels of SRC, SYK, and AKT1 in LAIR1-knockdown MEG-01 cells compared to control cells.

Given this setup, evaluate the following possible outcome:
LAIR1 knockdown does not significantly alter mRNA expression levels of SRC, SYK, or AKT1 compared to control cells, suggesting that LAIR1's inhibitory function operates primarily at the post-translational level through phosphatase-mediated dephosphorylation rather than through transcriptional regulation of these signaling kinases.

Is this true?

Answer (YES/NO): NO